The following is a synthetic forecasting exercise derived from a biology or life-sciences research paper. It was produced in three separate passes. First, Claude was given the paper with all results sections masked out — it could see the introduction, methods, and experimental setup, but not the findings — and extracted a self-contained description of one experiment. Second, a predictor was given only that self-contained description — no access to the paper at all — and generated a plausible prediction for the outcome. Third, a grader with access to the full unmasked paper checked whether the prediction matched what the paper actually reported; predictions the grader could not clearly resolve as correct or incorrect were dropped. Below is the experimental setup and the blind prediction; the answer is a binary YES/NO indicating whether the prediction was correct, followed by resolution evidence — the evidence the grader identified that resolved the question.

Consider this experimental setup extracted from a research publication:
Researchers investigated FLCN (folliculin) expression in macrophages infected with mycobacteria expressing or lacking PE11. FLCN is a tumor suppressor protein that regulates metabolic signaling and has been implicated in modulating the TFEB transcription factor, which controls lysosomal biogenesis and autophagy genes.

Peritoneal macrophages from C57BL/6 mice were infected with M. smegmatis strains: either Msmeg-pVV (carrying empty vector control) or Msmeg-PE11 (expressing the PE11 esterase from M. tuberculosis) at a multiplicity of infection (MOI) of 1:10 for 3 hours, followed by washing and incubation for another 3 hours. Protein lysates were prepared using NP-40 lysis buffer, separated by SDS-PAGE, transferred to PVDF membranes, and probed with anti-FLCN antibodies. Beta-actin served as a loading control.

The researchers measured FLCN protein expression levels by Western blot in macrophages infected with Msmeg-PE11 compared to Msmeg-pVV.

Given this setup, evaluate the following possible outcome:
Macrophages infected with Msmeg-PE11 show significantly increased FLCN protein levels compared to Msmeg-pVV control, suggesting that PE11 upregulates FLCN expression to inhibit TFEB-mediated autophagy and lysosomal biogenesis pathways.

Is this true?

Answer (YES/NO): YES